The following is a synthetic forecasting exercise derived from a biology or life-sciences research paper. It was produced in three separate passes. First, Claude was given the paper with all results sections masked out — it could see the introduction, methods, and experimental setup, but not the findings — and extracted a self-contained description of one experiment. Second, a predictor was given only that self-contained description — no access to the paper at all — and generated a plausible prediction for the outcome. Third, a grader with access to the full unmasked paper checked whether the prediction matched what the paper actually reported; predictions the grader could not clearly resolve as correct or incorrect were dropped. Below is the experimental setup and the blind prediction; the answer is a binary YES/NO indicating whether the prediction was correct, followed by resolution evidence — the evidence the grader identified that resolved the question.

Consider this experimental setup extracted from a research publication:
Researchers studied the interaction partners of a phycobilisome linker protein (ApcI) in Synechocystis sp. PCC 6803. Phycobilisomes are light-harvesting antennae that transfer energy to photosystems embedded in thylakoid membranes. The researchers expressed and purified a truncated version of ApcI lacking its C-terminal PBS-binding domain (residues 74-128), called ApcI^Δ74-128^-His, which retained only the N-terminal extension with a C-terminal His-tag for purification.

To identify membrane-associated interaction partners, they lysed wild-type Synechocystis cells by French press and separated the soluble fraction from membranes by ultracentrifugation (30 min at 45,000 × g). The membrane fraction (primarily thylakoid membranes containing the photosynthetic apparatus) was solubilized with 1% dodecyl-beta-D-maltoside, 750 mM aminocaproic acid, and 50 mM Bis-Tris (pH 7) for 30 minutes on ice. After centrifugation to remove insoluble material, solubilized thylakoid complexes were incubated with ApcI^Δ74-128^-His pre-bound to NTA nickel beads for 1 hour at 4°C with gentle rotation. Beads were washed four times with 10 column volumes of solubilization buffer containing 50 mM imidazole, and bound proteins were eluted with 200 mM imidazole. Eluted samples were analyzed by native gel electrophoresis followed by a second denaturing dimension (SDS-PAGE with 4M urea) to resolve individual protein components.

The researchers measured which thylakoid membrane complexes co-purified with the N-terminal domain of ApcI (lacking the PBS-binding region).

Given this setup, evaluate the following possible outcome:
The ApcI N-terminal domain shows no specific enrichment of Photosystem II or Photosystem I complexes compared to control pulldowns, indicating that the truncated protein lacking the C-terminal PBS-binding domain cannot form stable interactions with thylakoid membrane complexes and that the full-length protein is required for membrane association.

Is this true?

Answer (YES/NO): NO